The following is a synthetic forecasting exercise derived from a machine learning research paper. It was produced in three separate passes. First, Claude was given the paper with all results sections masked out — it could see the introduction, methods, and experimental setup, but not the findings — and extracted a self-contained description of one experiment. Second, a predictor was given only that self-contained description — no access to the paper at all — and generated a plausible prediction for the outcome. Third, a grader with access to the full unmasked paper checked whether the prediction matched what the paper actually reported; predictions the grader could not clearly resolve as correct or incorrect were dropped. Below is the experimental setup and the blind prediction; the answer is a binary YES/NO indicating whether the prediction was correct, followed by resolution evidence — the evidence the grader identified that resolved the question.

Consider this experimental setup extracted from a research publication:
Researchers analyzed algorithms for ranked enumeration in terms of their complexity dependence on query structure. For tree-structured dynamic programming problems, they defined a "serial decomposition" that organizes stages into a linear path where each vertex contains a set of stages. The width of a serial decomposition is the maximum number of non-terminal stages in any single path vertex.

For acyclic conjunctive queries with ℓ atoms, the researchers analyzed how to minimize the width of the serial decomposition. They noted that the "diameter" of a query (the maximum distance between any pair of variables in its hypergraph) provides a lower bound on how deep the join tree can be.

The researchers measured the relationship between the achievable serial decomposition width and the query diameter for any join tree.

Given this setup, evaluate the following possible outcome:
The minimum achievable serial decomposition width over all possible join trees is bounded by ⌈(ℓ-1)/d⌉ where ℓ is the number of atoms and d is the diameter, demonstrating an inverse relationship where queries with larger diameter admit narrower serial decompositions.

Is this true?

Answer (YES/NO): NO